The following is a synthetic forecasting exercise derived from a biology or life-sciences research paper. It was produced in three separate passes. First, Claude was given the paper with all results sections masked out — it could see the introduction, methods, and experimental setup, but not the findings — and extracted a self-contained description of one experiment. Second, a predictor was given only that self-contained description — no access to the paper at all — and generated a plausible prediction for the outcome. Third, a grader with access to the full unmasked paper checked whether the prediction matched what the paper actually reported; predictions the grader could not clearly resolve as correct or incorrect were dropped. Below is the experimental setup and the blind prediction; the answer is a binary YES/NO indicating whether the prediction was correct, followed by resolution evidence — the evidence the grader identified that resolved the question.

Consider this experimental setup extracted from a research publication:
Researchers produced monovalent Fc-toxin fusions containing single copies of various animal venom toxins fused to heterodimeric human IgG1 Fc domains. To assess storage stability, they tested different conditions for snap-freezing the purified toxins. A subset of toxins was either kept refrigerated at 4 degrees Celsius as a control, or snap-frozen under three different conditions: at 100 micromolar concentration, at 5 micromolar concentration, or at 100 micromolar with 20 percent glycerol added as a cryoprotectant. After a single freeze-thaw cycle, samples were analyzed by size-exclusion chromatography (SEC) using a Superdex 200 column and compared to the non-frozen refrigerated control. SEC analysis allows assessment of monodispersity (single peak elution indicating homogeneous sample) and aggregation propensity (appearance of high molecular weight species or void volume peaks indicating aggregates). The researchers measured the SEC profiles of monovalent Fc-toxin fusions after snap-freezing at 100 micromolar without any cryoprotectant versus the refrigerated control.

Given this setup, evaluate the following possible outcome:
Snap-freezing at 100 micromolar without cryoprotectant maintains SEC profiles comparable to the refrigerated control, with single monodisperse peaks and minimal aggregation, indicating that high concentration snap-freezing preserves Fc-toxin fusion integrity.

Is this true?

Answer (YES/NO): NO